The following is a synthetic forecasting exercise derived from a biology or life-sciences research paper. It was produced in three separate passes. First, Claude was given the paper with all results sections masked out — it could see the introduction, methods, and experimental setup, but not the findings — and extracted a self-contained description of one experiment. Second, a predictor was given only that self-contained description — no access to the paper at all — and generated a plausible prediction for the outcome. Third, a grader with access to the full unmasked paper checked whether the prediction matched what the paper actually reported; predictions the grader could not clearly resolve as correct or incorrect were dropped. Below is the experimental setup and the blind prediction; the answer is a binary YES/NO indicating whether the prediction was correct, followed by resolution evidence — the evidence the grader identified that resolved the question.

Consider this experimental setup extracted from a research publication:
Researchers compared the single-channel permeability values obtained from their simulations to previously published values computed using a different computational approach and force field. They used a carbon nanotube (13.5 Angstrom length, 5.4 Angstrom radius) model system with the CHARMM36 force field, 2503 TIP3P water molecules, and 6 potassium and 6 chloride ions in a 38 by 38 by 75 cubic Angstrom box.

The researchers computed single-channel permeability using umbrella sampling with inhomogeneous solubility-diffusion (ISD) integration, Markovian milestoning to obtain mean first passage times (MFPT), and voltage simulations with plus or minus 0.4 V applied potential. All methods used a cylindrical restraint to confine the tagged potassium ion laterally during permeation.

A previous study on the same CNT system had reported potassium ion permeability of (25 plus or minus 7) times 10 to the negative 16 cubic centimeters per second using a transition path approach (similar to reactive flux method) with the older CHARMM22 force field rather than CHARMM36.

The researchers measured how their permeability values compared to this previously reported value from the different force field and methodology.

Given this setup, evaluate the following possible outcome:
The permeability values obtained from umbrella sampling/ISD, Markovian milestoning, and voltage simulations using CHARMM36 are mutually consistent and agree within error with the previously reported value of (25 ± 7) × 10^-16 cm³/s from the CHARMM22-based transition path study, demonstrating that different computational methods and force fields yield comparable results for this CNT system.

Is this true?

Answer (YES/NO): NO